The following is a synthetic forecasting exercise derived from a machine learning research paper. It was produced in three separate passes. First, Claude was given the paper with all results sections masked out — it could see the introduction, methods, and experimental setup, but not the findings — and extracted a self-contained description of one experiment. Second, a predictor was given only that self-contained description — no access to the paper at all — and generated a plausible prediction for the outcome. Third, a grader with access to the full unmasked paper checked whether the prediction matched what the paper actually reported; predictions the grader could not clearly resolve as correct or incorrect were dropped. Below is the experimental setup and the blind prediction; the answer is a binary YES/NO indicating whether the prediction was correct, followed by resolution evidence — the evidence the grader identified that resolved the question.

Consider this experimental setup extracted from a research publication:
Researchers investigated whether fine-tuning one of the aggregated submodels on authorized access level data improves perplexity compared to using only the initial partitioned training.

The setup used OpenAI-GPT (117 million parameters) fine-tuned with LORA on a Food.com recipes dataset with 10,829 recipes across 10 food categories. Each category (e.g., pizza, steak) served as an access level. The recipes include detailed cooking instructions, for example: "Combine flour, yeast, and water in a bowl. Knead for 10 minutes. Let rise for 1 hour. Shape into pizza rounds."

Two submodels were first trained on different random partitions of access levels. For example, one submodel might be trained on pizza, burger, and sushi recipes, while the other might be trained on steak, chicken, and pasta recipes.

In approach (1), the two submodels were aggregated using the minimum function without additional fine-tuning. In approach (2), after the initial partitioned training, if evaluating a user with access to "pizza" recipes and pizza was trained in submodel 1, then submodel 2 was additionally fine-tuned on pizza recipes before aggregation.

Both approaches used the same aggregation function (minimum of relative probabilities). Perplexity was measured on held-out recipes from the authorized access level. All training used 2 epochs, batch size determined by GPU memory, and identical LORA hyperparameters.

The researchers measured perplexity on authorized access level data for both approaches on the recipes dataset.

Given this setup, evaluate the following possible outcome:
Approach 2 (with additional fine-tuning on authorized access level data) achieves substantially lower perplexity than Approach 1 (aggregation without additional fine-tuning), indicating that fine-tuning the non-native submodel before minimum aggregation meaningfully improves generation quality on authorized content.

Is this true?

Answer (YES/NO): YES